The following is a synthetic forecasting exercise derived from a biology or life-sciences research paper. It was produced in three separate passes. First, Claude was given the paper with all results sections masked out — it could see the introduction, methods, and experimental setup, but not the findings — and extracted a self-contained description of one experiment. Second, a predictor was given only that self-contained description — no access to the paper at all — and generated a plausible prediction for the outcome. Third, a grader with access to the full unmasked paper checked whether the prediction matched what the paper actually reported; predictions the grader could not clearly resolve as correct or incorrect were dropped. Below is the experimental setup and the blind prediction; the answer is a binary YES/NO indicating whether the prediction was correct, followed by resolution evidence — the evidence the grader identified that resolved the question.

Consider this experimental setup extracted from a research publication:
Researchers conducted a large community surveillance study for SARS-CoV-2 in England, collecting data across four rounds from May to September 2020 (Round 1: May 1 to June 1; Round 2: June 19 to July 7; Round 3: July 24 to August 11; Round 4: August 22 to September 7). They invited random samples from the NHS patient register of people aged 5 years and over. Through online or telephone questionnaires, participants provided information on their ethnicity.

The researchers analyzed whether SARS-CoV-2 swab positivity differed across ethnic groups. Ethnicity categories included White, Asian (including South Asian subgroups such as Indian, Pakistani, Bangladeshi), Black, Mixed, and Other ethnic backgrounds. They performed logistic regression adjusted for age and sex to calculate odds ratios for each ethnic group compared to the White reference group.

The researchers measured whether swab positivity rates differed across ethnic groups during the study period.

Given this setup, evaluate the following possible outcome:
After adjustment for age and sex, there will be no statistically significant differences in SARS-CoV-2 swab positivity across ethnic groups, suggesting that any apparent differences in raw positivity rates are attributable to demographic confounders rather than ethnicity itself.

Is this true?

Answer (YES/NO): NO